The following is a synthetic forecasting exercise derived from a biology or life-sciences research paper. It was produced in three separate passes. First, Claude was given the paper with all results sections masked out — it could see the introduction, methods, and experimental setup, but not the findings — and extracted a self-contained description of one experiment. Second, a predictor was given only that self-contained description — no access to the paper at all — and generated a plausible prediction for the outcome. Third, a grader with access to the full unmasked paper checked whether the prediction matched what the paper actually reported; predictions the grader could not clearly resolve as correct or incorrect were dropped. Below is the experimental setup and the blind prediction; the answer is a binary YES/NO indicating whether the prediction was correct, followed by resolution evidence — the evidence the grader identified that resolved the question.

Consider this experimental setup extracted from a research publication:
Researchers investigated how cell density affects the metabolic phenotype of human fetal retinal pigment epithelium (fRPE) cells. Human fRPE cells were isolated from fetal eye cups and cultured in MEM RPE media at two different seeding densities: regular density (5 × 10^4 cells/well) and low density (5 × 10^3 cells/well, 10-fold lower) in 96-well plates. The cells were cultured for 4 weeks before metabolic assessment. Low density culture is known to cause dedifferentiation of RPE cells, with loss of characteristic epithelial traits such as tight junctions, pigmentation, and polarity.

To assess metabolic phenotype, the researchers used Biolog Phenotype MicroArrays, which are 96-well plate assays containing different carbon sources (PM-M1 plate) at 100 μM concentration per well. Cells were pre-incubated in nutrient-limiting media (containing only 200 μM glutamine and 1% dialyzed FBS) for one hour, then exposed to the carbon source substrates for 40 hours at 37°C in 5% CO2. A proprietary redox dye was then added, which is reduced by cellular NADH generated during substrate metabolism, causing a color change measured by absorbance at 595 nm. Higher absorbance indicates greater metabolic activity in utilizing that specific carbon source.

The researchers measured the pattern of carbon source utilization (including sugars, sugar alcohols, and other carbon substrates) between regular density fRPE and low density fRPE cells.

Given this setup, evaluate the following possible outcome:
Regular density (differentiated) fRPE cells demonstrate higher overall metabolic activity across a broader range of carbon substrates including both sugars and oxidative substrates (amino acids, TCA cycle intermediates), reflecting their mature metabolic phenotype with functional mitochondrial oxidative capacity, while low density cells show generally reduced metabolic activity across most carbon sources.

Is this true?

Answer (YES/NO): YES